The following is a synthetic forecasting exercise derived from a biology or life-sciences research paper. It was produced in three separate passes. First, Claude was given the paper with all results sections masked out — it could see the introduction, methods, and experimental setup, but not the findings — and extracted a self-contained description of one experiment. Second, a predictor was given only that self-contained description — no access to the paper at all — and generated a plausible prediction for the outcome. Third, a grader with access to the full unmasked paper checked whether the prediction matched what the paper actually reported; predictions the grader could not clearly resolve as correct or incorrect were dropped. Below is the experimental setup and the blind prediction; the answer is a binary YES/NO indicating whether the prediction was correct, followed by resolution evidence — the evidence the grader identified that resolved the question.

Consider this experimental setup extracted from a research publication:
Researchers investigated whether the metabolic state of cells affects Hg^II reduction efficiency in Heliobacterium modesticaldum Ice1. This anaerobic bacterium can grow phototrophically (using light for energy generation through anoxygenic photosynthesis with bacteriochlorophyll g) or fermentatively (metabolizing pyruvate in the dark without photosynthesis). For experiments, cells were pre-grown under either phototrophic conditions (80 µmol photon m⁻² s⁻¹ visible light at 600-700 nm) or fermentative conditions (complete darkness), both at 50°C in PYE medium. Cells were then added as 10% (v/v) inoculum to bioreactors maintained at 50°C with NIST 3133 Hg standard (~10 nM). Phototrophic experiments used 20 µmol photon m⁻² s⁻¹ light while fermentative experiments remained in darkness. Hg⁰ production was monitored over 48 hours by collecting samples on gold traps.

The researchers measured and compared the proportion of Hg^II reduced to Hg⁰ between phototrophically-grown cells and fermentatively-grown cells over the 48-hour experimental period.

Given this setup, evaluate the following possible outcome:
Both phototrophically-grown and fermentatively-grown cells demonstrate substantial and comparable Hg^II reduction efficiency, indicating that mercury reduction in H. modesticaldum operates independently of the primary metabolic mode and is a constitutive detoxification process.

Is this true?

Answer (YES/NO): NO